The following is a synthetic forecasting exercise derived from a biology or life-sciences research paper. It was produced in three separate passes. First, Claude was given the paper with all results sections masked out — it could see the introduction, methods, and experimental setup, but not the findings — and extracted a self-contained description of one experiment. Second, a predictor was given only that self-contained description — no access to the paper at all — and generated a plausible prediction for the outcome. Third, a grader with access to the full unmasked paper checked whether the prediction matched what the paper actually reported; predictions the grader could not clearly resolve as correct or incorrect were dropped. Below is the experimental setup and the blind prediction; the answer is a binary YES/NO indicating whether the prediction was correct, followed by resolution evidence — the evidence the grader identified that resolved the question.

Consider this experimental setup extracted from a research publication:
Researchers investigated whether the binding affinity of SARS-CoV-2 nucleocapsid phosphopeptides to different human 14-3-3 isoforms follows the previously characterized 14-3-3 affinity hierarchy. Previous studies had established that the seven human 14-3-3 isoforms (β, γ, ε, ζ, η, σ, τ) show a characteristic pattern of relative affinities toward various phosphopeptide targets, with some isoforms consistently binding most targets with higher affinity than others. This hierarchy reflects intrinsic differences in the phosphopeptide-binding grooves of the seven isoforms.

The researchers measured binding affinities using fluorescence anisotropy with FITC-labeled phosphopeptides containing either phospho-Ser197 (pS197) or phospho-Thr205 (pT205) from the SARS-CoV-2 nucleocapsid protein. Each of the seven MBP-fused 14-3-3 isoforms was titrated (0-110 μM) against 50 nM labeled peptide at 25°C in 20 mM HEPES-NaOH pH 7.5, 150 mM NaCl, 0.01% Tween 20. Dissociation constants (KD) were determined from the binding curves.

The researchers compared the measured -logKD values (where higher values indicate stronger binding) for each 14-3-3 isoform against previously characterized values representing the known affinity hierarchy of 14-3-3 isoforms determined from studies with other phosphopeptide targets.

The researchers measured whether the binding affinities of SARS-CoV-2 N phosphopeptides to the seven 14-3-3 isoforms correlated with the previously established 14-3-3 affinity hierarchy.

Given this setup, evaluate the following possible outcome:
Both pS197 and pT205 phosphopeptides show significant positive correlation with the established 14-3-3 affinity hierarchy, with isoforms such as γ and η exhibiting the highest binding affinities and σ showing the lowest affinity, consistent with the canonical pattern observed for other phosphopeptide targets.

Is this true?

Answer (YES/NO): YES